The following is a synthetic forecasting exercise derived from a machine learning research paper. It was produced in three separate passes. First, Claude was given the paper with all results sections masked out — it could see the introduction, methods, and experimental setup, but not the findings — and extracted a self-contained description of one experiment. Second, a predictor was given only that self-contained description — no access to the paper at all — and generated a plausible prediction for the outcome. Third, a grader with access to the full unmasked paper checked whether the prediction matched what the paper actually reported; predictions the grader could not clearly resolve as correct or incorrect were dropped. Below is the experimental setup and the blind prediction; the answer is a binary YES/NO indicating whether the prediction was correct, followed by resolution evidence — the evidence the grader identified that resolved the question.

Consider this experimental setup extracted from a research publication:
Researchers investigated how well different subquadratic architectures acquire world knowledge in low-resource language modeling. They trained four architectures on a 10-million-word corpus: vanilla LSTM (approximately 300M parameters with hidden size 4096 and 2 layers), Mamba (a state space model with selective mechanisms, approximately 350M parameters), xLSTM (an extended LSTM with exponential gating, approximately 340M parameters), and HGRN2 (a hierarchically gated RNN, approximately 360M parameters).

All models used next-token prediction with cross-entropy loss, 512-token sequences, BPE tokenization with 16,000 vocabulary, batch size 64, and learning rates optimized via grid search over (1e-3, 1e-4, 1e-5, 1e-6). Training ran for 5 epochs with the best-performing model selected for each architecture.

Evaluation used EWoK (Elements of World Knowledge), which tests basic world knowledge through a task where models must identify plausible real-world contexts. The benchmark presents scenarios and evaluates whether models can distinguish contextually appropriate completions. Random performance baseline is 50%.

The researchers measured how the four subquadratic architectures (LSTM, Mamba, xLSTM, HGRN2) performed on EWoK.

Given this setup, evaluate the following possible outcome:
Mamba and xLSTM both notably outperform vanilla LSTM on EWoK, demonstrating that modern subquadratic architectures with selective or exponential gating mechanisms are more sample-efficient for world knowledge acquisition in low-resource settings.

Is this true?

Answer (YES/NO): NO